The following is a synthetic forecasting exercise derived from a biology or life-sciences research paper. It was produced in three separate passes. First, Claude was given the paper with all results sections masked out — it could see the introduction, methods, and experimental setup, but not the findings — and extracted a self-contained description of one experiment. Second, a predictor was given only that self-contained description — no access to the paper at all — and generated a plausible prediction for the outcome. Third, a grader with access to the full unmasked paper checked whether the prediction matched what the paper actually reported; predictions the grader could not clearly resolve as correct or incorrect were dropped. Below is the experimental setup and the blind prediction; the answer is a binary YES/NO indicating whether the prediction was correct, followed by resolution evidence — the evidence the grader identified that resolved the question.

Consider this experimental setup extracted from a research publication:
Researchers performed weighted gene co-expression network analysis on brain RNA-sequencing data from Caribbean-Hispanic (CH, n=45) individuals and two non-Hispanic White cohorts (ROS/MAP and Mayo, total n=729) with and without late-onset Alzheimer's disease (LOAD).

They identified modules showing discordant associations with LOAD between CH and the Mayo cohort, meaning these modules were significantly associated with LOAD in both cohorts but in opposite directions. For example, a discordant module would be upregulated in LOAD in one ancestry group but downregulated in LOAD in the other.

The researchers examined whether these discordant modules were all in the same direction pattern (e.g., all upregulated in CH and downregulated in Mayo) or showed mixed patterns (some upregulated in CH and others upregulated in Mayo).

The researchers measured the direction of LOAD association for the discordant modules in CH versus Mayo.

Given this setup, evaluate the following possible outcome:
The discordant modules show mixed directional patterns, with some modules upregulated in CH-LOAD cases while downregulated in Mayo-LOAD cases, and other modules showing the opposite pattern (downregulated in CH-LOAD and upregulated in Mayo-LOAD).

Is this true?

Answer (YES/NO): NO